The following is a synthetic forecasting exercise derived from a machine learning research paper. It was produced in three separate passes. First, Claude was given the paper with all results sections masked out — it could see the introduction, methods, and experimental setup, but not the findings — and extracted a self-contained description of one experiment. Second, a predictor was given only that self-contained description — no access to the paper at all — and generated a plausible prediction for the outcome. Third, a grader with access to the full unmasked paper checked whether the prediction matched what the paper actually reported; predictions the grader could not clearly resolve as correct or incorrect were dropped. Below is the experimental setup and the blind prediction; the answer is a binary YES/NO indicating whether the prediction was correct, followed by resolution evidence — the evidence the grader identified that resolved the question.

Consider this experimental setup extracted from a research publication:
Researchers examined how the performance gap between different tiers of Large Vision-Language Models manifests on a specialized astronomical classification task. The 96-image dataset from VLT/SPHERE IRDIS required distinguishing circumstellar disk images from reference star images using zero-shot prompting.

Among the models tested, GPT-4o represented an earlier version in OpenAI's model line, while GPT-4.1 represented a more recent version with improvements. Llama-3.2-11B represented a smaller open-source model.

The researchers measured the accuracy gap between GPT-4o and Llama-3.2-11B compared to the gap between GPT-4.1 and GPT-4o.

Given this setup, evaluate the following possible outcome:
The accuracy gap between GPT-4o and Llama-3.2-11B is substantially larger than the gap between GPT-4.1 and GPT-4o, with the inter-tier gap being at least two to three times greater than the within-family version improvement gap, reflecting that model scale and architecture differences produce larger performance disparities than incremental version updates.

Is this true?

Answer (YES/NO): YES